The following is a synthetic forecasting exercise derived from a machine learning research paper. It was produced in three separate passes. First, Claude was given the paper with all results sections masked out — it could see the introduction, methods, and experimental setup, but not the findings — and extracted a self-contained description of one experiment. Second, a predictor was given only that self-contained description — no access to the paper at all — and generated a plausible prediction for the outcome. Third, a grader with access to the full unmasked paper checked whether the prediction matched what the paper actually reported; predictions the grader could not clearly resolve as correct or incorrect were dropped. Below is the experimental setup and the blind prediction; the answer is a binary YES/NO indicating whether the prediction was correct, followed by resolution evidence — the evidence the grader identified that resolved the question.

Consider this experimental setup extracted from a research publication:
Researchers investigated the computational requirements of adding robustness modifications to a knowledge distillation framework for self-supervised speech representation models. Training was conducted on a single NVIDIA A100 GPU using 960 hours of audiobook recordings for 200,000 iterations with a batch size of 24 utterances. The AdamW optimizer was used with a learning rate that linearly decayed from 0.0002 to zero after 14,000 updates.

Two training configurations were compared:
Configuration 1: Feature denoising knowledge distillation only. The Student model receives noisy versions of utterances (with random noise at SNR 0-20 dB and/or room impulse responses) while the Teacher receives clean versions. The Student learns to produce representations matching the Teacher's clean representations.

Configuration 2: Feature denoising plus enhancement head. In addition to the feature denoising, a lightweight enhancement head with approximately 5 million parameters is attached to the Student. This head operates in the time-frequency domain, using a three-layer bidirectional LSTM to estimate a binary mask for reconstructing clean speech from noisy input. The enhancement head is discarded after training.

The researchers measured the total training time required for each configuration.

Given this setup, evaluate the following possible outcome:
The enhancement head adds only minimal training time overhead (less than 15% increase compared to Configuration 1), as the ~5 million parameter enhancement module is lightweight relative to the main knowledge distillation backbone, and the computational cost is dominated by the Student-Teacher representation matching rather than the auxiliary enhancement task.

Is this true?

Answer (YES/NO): NO